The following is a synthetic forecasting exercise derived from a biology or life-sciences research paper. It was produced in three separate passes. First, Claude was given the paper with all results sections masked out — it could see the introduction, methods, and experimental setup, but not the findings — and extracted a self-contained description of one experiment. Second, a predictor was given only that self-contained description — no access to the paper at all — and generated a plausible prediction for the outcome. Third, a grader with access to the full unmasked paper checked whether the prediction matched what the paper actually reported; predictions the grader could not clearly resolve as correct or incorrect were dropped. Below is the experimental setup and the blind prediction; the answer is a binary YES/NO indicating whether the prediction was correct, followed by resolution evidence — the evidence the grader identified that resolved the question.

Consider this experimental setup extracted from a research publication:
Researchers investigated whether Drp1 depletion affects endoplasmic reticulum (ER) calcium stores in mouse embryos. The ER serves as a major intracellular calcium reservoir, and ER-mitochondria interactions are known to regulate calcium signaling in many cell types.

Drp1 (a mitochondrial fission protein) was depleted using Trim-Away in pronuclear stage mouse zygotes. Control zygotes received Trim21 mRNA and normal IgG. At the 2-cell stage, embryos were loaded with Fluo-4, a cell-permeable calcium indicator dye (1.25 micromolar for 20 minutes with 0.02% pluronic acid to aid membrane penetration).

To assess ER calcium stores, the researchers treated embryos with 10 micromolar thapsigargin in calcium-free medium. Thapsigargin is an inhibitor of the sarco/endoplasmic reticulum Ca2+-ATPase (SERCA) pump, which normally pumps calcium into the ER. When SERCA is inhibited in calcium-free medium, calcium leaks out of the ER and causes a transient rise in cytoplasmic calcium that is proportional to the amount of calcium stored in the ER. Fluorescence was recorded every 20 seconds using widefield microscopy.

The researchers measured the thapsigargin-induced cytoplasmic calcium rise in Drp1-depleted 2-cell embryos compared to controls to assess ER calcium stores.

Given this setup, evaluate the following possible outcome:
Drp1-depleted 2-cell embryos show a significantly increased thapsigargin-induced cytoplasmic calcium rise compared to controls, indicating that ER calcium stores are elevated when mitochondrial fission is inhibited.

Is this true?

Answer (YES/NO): NO